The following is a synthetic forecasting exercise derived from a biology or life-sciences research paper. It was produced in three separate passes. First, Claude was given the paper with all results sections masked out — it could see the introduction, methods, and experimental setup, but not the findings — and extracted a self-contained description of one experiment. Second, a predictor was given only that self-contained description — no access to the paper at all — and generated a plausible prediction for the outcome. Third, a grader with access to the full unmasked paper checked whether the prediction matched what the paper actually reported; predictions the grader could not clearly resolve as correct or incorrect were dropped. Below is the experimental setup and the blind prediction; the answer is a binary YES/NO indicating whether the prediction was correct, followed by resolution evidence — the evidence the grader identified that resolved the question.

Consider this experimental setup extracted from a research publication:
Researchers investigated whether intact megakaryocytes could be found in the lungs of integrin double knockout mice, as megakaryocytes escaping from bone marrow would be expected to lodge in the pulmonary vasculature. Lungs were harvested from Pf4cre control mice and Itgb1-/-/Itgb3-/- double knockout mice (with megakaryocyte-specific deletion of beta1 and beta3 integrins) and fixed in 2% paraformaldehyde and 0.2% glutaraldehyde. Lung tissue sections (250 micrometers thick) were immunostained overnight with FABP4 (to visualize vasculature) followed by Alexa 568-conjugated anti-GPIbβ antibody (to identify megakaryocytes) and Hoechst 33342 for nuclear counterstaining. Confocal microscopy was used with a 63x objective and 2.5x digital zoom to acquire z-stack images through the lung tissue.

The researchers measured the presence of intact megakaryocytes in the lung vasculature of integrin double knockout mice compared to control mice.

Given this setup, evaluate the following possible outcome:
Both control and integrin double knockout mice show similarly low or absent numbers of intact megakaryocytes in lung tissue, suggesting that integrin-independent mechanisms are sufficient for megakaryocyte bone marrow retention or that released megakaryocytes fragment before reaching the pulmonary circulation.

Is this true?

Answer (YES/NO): NO